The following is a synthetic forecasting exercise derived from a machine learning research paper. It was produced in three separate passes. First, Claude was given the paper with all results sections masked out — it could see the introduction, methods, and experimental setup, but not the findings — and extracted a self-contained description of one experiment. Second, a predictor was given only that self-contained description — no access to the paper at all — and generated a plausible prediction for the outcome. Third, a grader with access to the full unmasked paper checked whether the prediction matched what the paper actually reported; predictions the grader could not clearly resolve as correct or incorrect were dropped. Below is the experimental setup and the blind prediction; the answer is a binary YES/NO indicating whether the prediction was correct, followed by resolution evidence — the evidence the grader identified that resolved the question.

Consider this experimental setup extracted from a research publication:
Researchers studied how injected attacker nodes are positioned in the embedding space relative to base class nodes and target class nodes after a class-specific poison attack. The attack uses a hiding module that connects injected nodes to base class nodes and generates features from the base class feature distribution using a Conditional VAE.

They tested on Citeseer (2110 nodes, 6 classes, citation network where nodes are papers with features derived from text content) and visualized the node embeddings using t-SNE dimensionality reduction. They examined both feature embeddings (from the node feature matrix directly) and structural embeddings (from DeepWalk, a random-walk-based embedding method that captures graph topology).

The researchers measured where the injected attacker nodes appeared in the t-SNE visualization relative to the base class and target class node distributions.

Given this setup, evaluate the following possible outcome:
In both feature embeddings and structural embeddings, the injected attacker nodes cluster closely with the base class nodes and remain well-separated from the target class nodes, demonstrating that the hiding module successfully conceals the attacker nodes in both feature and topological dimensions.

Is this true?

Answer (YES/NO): NO